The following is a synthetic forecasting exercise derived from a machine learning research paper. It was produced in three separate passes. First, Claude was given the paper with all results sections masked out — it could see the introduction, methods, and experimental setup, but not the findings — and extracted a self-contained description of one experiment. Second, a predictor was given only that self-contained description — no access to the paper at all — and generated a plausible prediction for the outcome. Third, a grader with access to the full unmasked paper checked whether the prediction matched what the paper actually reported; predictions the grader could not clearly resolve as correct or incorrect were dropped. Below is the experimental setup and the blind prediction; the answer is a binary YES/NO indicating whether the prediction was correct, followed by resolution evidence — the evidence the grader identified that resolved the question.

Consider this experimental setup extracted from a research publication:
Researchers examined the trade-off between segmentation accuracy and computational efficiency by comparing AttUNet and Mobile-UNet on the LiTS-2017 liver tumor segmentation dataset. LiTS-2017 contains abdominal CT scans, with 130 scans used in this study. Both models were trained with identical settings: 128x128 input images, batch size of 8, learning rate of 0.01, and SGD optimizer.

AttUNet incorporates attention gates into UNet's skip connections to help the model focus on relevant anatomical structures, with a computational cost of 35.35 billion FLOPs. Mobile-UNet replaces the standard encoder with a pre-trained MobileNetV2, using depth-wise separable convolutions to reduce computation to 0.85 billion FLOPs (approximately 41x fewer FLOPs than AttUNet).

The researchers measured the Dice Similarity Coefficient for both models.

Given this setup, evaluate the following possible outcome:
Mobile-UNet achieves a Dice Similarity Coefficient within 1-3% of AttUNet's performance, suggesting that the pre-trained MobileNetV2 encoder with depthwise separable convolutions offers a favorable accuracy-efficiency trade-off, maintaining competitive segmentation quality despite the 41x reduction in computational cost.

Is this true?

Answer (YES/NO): NO